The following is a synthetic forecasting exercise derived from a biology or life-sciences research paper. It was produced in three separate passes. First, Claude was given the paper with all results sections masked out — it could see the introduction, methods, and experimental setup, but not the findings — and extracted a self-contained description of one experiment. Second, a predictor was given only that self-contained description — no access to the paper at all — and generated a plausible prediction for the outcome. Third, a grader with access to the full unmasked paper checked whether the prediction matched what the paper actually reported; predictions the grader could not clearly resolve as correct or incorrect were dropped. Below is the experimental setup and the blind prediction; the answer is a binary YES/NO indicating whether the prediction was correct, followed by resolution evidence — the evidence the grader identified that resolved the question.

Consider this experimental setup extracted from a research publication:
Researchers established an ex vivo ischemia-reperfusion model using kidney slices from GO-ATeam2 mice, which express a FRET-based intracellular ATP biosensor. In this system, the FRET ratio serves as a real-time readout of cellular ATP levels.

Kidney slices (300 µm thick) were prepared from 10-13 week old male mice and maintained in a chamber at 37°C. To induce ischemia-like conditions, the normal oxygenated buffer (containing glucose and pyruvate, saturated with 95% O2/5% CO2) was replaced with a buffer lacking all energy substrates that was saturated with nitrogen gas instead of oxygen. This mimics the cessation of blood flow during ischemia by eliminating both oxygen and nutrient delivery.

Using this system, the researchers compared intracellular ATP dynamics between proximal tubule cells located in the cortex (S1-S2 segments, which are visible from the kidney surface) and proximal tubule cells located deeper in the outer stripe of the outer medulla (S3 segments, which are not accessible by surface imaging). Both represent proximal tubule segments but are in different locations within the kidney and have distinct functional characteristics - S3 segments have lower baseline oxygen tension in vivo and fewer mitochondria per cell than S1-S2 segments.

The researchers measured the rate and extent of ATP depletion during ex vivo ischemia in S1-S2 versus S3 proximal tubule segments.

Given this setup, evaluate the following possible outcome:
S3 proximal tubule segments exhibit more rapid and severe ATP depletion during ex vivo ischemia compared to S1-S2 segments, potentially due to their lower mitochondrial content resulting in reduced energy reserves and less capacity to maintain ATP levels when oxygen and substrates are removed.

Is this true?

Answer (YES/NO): NO